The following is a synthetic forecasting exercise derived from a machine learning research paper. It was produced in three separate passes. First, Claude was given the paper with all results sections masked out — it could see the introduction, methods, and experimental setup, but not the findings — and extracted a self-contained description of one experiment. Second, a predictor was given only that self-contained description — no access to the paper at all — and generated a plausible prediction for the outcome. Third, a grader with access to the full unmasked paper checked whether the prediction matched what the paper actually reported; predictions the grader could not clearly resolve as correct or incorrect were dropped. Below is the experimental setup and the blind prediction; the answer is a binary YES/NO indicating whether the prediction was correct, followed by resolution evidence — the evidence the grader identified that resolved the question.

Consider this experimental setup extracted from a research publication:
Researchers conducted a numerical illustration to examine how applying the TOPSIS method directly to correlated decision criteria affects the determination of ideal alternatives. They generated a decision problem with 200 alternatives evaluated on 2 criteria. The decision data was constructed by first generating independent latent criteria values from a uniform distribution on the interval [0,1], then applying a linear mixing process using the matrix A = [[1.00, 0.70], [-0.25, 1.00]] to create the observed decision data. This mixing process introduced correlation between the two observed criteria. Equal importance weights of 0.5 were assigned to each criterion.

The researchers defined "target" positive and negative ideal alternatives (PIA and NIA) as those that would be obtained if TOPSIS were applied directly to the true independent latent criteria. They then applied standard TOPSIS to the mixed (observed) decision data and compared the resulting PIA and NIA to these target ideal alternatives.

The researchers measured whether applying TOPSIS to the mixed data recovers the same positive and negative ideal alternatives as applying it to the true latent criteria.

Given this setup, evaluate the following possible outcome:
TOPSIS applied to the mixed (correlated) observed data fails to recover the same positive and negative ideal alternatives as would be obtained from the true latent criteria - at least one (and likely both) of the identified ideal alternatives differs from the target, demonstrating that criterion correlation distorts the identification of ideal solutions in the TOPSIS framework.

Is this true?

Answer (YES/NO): YES